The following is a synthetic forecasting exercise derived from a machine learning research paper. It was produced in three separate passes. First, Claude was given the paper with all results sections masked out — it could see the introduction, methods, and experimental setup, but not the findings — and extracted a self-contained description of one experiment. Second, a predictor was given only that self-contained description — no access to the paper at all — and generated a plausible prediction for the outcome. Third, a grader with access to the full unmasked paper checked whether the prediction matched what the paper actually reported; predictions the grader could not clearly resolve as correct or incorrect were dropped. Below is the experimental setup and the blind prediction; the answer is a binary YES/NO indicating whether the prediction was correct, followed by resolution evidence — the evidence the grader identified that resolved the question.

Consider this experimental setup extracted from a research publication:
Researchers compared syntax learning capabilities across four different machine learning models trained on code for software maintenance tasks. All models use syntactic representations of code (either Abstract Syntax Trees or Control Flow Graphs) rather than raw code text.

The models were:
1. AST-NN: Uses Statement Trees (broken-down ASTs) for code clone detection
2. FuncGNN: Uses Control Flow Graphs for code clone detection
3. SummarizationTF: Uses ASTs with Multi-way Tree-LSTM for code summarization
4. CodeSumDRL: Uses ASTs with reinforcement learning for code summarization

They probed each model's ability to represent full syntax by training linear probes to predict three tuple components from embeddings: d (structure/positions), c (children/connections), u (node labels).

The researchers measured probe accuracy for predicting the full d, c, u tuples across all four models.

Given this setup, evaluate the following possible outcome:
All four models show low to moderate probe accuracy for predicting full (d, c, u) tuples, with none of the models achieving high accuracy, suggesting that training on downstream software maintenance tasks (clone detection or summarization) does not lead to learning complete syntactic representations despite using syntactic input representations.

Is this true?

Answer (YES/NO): NO